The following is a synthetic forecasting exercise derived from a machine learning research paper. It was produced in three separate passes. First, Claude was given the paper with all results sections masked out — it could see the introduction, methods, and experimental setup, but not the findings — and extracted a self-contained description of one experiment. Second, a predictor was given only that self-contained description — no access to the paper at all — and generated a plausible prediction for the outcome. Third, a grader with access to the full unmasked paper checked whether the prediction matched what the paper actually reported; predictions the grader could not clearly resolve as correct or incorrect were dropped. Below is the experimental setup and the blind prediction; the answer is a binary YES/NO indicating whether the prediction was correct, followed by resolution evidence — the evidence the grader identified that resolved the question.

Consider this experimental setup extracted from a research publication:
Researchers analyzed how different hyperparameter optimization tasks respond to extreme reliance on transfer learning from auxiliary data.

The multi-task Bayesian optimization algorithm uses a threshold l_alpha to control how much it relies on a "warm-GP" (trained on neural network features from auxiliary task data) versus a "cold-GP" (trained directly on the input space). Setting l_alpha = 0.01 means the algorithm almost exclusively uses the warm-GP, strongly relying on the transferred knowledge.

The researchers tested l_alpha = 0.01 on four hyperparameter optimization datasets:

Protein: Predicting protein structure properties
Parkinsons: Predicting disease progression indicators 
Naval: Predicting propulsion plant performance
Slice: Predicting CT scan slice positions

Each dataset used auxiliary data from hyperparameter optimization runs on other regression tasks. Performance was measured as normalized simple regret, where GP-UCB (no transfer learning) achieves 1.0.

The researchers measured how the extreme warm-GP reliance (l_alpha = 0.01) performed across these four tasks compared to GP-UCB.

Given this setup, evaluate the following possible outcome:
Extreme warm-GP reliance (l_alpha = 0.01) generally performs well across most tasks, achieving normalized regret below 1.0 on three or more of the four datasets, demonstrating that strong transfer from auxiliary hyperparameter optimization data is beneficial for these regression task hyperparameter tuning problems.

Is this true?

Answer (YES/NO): NO